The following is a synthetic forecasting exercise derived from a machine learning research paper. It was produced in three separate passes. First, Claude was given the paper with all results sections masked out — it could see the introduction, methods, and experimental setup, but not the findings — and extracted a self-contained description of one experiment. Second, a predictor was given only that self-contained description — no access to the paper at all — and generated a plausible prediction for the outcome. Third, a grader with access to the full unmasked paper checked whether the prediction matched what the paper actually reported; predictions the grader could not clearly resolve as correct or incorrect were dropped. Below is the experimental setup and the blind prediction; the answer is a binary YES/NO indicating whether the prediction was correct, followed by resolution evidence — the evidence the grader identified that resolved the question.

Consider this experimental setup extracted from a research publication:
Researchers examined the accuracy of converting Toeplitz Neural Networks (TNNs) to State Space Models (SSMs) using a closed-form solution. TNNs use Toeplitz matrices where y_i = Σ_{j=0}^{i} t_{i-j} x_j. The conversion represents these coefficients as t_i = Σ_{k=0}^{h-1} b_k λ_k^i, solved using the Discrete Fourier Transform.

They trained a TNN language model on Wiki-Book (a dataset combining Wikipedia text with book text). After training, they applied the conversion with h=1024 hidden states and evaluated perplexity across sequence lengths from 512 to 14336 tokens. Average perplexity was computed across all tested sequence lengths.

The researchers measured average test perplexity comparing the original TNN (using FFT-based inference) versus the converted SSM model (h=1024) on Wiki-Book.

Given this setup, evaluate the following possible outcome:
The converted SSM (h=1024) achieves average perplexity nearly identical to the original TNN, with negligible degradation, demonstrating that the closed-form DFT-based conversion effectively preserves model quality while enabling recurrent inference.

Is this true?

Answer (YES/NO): YES